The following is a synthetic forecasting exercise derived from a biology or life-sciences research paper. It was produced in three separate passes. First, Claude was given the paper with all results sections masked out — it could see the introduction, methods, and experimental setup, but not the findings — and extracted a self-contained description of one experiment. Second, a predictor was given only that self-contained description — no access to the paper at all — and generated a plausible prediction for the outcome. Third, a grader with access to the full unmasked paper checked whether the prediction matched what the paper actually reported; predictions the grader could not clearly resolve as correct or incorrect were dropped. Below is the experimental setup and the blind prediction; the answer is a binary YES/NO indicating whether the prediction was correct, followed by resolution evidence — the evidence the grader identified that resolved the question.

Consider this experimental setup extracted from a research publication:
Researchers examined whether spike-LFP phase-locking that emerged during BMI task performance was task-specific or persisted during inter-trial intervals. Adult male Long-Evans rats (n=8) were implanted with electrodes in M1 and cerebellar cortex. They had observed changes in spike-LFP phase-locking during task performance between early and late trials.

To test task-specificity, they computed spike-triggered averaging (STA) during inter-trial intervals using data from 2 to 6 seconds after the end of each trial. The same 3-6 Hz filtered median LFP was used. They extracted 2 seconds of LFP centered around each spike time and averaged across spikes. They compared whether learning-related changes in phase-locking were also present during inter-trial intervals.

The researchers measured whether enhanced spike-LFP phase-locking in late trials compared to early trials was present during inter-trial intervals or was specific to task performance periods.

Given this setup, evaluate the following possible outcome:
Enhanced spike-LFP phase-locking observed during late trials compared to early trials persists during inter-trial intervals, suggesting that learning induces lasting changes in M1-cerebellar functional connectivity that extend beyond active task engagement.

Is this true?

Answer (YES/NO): NO